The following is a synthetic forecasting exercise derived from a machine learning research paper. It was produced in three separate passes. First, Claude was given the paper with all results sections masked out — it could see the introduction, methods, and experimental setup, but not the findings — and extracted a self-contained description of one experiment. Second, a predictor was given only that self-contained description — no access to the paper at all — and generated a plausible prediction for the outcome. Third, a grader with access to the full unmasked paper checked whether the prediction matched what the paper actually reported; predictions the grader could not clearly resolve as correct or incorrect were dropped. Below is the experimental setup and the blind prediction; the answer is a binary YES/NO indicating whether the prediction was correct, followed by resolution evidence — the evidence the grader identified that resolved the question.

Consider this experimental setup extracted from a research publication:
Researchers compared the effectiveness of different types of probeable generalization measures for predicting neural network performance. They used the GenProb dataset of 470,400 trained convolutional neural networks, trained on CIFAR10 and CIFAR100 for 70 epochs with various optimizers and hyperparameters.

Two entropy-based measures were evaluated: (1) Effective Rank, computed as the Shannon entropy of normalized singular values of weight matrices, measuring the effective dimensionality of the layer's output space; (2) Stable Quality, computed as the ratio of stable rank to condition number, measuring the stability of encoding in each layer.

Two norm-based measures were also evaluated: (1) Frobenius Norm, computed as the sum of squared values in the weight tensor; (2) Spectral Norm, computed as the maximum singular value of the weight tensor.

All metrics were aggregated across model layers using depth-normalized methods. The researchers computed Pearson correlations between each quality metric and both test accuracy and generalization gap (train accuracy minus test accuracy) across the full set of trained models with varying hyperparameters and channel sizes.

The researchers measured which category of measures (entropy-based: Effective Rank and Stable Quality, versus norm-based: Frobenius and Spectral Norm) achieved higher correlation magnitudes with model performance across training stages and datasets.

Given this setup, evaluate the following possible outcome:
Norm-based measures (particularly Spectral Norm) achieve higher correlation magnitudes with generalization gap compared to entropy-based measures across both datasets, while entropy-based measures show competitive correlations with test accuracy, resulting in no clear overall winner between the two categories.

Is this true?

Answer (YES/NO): NO